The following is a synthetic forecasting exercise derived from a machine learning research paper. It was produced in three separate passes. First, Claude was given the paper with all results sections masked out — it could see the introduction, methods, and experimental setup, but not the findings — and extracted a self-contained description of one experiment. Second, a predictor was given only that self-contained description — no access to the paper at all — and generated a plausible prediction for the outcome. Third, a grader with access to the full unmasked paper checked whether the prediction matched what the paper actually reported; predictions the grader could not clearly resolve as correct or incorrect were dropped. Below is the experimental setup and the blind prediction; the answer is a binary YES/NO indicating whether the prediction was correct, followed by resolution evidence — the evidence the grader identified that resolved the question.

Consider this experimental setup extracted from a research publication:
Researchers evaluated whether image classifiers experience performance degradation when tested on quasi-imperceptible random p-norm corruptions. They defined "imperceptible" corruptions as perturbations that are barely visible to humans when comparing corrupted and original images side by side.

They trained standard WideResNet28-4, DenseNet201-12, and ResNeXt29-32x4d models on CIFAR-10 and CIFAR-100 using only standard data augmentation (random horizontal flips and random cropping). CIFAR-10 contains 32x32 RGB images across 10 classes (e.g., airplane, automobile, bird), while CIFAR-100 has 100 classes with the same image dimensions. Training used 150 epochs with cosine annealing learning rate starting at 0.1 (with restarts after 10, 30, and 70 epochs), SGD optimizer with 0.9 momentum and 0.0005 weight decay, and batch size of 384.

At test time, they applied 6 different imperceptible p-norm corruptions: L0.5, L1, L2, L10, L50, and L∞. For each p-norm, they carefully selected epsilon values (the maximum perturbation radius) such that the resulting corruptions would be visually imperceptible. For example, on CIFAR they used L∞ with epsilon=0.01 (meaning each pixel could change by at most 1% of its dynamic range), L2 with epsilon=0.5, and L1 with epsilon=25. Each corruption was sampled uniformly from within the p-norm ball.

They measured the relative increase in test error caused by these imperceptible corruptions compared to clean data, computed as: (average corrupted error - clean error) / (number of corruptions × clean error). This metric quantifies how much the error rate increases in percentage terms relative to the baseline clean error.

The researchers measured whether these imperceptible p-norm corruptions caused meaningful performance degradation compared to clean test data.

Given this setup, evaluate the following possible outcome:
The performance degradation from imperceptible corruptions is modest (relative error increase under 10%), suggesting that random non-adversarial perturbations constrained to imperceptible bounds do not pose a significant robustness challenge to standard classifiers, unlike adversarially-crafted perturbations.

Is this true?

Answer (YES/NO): NO